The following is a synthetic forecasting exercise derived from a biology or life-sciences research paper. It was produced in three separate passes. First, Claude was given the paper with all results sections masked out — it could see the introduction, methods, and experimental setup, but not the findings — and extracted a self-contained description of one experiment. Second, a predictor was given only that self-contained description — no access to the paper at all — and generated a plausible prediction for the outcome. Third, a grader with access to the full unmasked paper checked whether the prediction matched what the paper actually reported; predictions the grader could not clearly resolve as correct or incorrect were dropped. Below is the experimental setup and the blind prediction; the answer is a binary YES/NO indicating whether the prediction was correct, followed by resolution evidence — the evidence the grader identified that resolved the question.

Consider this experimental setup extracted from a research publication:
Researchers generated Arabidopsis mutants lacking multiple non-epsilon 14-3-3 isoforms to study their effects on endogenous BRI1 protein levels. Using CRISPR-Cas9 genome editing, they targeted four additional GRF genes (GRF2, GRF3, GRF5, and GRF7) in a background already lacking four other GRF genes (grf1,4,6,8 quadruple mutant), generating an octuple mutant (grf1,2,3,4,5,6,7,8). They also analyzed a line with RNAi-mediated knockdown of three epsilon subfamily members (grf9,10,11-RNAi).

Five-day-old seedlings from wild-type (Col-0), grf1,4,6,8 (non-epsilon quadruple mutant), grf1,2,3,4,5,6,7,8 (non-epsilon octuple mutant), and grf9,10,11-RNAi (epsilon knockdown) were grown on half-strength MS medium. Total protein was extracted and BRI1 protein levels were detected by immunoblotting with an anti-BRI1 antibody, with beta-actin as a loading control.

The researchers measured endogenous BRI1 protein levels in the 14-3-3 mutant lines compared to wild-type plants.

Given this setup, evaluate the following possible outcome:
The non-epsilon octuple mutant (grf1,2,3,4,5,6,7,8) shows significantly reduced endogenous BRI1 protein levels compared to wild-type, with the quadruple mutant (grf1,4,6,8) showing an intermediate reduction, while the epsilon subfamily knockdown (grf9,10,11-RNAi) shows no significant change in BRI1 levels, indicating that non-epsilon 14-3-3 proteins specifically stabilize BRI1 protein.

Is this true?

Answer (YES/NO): NO